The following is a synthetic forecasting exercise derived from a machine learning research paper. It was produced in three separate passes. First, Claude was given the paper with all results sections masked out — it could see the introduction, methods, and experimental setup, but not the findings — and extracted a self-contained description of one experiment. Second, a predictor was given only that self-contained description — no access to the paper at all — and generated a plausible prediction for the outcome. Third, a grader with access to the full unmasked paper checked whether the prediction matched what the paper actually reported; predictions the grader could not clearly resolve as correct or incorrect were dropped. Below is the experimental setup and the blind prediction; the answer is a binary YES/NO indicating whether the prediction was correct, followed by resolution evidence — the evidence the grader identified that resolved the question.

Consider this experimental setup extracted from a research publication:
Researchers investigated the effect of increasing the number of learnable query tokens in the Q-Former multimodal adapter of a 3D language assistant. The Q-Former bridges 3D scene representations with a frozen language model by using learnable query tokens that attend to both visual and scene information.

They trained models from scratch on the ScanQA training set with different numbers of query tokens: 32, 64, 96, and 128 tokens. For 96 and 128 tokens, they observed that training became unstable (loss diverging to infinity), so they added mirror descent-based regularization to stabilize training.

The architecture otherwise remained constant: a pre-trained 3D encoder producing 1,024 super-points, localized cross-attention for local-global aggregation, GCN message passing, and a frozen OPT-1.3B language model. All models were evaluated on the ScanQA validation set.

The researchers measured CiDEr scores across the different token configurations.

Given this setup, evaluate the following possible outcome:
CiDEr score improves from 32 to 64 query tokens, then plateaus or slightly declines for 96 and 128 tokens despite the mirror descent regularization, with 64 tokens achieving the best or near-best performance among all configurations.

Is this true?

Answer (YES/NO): NO